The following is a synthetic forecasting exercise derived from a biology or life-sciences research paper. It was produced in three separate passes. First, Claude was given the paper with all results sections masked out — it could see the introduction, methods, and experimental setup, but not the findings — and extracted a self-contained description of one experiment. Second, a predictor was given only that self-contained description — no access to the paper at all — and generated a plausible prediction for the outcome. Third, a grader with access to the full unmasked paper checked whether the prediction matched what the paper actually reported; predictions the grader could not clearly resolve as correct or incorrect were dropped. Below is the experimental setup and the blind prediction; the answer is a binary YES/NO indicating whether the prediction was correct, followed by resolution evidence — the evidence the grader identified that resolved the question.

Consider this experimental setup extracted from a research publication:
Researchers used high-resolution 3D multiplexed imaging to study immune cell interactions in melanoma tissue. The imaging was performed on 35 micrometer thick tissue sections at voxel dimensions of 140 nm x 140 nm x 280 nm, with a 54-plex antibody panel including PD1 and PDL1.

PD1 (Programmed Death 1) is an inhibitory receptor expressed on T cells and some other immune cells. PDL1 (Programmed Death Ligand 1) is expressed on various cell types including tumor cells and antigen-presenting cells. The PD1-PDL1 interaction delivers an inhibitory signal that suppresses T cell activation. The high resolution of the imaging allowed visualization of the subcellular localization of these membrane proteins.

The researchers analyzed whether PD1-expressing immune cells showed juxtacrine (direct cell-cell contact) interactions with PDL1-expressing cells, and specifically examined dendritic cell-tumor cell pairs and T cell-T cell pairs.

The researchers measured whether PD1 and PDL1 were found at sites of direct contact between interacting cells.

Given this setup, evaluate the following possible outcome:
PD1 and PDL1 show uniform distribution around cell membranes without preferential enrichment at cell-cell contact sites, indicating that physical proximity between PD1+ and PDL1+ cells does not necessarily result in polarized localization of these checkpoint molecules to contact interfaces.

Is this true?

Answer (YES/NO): NO